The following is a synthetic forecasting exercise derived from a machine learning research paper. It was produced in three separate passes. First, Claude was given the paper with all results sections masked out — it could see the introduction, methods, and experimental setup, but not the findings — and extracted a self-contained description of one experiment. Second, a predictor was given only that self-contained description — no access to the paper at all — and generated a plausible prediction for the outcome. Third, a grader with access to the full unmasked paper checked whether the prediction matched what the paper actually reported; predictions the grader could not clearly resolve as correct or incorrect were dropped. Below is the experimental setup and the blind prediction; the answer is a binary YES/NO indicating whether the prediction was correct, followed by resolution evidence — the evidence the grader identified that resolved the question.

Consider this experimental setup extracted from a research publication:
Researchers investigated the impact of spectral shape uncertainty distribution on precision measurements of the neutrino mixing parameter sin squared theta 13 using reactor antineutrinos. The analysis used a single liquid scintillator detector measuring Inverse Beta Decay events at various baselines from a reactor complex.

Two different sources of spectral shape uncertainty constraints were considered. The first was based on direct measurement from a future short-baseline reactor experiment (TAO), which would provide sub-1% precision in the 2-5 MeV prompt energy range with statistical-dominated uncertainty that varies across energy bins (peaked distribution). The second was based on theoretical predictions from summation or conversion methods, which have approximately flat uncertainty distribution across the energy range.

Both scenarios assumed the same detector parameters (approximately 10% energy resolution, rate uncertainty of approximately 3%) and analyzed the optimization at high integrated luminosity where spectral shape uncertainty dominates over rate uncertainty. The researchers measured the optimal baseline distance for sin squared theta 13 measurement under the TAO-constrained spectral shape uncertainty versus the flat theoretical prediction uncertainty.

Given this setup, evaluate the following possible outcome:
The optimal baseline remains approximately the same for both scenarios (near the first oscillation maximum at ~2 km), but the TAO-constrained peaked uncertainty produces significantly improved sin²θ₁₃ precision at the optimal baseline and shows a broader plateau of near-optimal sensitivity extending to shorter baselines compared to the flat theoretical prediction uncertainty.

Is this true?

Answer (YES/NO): NO